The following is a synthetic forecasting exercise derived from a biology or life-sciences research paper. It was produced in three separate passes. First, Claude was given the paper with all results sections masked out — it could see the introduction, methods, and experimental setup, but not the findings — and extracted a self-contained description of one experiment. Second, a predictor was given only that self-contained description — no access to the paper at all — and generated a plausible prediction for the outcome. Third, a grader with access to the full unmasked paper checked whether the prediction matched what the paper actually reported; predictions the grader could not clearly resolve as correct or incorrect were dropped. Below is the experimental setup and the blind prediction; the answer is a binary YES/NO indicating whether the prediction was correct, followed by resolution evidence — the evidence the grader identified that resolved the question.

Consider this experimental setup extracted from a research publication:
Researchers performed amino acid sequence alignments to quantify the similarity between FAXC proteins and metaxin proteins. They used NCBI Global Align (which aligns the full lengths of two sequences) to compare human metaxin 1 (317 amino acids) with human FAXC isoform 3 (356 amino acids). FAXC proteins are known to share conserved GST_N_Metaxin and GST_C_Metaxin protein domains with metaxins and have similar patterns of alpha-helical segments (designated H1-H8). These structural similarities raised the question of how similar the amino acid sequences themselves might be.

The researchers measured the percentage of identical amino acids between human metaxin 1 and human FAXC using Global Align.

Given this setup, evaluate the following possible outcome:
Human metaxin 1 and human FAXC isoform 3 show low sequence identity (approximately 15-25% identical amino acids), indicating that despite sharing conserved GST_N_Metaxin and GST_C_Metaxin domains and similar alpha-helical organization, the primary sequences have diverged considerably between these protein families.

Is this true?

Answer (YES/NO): YES